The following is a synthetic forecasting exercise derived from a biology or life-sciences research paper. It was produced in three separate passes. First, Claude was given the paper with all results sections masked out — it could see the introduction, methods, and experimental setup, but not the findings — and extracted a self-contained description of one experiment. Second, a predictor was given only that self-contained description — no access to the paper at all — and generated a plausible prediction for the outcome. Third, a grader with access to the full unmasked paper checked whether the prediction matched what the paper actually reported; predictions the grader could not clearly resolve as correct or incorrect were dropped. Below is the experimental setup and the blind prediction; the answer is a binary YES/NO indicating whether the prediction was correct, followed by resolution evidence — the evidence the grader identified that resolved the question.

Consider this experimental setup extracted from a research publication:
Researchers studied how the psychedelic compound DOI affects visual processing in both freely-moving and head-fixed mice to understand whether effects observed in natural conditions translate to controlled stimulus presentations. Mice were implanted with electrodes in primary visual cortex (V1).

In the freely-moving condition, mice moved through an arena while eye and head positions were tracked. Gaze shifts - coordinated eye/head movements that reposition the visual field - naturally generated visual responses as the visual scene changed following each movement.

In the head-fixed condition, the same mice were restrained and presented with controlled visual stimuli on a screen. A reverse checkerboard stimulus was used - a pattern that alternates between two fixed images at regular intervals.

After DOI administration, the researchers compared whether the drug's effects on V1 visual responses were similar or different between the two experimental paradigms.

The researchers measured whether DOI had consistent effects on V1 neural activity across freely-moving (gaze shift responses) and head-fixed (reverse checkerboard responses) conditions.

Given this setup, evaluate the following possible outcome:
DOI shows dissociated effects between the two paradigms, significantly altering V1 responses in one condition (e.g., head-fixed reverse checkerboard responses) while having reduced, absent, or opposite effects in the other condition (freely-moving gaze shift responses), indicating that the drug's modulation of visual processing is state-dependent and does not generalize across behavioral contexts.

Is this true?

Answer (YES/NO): NO